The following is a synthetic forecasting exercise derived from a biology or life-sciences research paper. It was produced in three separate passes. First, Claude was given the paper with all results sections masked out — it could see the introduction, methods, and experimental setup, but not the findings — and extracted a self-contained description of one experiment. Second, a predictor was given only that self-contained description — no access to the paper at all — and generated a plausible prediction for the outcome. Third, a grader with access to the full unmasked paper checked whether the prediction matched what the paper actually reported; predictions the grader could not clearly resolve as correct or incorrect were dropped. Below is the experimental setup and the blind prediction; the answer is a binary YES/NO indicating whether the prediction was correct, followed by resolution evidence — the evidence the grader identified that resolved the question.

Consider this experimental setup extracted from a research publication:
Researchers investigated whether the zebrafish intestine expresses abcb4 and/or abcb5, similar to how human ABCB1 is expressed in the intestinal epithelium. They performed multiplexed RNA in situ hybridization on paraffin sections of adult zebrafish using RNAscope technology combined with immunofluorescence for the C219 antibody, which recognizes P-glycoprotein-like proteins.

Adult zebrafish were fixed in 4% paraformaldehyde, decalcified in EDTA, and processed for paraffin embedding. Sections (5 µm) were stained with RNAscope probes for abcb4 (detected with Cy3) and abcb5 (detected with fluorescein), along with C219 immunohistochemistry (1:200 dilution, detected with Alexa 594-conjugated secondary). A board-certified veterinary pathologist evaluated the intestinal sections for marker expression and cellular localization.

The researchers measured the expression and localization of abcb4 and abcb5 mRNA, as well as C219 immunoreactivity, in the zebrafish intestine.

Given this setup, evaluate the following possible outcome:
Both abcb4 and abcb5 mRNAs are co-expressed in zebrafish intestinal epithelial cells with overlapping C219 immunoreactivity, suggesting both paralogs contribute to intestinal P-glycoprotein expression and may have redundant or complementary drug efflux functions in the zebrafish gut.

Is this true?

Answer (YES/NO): NO